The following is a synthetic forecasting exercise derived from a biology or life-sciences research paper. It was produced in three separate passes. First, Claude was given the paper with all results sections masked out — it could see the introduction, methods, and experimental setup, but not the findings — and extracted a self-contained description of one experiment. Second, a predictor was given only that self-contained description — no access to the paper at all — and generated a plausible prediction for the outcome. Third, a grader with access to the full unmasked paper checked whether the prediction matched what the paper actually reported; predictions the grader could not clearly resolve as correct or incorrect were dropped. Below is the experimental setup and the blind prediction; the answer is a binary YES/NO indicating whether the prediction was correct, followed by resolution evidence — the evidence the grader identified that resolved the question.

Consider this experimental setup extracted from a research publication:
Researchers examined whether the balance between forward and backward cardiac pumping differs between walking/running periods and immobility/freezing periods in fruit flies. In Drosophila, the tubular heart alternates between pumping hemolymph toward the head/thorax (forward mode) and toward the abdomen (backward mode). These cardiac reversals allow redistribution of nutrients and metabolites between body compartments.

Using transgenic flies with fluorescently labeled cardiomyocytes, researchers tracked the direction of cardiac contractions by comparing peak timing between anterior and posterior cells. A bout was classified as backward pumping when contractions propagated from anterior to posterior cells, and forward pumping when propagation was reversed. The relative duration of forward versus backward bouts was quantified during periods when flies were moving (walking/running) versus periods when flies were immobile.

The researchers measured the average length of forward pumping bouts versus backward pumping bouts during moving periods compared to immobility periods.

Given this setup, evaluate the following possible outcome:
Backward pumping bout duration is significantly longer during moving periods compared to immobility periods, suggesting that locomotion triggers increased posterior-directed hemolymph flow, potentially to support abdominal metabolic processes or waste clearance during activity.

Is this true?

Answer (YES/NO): NO